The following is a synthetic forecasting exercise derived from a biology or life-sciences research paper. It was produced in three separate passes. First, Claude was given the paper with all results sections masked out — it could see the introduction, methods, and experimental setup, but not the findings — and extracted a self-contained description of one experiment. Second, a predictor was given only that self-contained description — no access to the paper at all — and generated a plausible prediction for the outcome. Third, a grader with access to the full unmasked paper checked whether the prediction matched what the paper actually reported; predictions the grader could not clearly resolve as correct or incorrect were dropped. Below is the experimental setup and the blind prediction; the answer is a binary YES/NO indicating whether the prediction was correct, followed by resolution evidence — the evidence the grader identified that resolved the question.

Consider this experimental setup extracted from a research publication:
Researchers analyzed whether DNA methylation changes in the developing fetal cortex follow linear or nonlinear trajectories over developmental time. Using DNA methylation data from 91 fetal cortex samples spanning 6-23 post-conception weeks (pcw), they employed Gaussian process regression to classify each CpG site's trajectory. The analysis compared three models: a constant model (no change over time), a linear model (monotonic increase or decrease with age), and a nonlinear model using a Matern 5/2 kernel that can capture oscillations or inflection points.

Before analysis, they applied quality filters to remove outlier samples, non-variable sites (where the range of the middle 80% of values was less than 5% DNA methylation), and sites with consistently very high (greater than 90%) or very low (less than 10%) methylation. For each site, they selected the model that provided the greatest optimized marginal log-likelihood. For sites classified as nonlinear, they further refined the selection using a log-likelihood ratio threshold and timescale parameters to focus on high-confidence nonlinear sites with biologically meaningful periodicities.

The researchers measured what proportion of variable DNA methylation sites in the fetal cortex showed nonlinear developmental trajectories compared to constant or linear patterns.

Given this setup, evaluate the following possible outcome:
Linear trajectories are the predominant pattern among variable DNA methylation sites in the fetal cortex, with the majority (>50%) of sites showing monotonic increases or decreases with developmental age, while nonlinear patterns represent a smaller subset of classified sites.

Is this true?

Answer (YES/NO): NO